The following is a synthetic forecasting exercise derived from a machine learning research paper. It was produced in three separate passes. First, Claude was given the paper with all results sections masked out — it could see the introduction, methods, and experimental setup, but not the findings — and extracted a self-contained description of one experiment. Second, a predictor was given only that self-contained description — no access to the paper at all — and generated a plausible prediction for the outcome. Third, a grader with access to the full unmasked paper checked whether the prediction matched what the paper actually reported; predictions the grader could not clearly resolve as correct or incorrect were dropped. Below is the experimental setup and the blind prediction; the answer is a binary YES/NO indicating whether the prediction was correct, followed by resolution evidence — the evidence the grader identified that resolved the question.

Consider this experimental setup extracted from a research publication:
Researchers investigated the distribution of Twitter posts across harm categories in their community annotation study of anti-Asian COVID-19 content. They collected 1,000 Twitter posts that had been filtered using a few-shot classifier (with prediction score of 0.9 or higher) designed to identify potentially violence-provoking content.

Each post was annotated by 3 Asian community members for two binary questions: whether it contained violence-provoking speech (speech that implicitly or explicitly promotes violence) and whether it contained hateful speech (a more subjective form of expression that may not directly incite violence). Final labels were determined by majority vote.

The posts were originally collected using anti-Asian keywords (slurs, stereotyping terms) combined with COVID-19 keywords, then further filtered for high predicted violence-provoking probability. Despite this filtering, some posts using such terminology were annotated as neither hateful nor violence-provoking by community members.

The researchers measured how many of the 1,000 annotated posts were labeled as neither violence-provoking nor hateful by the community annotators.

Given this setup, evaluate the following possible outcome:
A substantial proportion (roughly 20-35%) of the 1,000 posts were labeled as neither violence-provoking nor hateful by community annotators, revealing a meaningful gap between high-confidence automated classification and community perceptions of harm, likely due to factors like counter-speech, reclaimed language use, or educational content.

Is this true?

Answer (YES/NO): NO